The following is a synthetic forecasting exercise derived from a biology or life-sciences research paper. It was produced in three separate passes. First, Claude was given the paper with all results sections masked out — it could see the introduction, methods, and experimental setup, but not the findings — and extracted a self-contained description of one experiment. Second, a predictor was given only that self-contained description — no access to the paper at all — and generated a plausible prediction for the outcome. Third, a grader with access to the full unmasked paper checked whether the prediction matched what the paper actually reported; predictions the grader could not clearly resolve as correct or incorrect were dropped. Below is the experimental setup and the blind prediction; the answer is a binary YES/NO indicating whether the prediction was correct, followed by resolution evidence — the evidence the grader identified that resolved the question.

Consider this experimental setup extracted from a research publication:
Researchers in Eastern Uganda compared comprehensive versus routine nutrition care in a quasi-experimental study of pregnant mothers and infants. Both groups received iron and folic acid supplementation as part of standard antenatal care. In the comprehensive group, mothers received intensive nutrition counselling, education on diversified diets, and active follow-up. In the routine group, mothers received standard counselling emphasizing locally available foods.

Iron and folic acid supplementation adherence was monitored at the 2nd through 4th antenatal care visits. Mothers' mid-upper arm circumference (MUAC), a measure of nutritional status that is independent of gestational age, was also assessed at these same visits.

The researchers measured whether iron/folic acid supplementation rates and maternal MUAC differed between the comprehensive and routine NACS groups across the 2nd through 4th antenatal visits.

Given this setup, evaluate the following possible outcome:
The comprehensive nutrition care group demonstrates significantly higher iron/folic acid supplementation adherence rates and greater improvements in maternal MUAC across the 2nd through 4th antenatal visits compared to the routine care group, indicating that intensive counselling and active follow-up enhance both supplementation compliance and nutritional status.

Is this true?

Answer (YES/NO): NO